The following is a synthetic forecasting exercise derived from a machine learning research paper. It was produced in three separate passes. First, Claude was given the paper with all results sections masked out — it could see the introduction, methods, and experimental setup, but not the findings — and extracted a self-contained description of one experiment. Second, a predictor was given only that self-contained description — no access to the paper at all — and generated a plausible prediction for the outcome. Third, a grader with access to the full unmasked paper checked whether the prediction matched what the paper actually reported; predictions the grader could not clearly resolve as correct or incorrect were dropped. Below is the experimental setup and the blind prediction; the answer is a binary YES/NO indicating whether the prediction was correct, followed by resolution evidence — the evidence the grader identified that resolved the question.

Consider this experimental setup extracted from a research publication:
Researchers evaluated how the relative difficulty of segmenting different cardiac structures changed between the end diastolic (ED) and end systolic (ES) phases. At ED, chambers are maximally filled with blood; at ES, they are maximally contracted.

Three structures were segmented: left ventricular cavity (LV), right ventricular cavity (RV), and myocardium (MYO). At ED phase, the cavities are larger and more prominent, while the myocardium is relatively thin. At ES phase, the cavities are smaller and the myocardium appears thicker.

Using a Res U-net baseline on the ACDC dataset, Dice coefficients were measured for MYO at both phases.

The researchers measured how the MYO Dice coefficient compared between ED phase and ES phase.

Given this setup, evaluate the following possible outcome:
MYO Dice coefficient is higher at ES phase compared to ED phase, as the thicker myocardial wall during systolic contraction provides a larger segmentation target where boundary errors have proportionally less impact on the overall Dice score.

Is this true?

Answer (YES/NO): YES